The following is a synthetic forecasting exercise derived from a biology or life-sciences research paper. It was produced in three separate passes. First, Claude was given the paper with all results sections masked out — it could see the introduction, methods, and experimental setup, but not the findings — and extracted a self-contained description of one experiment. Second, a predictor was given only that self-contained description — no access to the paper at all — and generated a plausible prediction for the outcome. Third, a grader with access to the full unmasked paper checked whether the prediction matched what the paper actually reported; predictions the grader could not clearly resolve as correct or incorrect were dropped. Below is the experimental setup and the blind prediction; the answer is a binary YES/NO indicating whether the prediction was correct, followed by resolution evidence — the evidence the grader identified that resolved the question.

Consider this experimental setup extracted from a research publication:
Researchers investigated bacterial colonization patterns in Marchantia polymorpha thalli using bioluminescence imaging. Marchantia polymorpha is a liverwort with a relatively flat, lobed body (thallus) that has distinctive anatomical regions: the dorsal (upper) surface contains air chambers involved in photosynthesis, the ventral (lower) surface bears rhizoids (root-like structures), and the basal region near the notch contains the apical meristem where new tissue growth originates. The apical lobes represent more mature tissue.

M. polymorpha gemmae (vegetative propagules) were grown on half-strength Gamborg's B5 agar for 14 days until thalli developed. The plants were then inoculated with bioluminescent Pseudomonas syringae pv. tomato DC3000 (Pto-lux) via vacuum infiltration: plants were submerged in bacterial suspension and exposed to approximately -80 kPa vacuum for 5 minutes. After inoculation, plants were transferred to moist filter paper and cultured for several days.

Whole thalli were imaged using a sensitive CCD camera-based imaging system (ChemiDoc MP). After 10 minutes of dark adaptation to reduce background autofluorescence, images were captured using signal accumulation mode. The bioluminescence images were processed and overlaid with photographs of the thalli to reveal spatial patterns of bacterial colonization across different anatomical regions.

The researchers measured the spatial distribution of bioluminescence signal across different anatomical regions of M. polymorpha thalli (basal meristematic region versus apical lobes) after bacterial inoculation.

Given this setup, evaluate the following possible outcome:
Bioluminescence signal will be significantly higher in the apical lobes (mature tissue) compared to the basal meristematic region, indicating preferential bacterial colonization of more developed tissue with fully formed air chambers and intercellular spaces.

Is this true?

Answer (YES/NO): NO